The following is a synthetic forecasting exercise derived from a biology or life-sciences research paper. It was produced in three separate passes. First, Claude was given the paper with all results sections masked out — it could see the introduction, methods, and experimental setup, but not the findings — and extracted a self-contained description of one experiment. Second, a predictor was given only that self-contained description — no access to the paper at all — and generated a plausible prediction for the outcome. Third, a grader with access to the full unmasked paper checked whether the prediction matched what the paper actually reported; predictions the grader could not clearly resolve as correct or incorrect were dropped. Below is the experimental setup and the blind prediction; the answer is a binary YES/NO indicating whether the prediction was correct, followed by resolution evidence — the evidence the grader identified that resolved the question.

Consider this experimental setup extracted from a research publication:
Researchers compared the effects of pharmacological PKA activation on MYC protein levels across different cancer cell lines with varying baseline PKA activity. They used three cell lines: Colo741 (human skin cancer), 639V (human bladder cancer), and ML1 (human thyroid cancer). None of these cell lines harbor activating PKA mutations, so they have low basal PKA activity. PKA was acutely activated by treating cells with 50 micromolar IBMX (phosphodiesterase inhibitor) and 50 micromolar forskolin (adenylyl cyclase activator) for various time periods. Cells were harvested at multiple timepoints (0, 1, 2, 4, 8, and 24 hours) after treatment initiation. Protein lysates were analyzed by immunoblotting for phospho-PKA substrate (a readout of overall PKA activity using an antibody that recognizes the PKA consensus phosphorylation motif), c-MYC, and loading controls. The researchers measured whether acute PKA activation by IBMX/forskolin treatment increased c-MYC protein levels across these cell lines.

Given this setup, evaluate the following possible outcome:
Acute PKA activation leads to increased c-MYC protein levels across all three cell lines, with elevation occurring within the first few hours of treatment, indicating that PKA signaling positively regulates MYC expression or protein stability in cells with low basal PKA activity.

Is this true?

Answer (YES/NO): YES